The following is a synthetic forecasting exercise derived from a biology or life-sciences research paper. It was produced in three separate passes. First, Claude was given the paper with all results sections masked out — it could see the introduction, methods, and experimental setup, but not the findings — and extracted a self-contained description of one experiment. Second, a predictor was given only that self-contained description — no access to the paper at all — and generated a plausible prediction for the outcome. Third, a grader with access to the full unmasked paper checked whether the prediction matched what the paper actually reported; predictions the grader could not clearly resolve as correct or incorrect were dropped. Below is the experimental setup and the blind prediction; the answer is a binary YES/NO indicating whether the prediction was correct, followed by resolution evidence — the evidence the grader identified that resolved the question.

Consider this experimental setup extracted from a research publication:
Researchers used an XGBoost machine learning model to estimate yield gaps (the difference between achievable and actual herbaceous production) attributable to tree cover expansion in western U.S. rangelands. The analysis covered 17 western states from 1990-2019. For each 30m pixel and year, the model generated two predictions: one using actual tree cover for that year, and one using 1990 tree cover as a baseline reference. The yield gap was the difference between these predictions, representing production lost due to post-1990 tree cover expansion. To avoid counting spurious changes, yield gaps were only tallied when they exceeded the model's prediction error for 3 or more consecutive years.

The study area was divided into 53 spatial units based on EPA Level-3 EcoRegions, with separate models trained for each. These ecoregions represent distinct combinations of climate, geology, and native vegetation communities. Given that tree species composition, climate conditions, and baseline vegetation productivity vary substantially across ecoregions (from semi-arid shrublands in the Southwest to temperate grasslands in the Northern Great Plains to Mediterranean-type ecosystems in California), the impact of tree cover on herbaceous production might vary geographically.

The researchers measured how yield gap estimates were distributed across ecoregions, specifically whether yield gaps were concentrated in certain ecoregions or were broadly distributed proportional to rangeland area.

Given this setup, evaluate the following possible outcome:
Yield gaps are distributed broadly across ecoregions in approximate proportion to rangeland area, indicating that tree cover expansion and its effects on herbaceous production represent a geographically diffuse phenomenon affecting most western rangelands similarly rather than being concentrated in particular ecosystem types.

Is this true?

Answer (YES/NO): NO